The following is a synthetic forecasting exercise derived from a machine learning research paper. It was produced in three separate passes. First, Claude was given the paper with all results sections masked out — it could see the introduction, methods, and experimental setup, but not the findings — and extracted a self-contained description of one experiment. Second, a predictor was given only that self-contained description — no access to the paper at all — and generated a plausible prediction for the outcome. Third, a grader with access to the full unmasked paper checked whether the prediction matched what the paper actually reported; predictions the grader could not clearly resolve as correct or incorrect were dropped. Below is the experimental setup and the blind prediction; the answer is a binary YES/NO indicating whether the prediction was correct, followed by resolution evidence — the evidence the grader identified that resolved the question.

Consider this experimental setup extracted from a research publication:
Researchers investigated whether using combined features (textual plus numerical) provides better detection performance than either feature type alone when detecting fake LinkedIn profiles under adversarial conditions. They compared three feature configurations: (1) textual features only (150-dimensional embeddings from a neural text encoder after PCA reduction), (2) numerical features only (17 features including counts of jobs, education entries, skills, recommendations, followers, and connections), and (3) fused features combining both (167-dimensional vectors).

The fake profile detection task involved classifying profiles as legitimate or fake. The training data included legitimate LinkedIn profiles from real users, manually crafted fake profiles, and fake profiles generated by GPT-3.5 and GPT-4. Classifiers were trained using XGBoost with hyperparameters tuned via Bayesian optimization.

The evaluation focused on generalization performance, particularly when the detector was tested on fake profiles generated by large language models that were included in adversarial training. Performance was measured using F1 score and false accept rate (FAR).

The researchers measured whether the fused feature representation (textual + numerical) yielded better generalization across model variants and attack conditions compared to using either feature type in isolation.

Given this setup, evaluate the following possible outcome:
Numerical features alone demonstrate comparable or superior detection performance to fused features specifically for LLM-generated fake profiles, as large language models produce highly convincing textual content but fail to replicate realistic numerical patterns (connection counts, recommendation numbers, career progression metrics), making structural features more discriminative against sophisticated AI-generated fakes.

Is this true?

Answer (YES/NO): NO